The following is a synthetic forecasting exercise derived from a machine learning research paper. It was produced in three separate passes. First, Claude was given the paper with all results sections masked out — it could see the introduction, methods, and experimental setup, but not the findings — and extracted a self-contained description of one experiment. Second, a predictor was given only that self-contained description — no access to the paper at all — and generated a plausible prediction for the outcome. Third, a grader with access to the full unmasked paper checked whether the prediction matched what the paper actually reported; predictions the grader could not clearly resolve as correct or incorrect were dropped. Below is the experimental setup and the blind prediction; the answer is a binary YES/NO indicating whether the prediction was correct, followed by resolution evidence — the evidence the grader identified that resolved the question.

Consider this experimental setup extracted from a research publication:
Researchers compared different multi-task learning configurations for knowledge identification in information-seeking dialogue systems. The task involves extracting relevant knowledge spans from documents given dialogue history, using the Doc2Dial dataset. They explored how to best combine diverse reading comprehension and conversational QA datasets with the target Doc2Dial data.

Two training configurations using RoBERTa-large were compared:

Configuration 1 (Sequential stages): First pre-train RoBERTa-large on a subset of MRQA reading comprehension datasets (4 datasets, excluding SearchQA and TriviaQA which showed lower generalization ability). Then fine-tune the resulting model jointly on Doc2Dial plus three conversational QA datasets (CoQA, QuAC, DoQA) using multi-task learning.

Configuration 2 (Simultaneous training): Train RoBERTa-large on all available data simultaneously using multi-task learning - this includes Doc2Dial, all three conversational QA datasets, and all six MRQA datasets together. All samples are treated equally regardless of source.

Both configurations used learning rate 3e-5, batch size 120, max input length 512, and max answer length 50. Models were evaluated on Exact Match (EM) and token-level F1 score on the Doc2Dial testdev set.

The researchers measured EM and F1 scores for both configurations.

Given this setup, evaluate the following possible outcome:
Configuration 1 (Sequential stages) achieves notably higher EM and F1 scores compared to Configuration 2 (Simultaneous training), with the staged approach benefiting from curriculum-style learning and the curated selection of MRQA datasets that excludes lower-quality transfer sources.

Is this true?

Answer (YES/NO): NO